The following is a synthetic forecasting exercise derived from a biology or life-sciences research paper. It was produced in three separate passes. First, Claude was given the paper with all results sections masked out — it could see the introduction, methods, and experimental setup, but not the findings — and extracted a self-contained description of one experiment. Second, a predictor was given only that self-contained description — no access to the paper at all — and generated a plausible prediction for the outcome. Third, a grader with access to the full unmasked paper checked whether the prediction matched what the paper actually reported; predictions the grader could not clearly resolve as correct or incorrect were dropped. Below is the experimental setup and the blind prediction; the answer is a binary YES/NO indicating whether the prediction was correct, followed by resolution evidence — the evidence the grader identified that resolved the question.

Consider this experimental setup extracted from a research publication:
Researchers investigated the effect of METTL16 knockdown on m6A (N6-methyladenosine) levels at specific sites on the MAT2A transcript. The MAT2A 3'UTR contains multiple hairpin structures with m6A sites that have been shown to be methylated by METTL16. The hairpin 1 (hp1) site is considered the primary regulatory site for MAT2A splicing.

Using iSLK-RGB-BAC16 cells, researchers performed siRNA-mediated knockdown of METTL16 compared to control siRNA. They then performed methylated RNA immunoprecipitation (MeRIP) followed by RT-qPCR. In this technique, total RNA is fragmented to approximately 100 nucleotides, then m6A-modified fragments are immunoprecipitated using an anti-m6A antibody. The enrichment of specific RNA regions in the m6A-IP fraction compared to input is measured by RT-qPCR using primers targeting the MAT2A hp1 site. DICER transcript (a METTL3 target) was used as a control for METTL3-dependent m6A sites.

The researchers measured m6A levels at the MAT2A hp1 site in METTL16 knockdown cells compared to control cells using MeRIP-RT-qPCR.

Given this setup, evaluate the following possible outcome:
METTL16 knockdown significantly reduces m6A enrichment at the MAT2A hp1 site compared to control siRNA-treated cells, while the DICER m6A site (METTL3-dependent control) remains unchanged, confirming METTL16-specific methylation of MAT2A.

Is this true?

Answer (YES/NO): YES